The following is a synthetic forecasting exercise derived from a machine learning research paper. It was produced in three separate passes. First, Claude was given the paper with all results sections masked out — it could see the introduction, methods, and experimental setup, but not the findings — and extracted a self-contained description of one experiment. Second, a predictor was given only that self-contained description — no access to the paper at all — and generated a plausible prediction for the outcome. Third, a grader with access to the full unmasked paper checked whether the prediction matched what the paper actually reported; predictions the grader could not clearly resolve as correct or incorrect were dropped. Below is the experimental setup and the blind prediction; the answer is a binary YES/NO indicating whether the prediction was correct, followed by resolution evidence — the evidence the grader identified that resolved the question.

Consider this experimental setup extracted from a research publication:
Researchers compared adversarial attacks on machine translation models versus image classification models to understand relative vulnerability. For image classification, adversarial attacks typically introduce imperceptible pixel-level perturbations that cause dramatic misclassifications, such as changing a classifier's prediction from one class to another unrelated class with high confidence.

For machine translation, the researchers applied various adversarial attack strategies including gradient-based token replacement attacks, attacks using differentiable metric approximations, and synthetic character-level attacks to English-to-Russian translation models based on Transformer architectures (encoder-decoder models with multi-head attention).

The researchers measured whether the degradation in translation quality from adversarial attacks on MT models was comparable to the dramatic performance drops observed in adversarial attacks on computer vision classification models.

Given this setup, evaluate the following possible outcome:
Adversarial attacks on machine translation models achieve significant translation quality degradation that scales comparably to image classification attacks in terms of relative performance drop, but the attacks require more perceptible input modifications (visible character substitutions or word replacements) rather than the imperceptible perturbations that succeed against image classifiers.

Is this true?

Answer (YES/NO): NO